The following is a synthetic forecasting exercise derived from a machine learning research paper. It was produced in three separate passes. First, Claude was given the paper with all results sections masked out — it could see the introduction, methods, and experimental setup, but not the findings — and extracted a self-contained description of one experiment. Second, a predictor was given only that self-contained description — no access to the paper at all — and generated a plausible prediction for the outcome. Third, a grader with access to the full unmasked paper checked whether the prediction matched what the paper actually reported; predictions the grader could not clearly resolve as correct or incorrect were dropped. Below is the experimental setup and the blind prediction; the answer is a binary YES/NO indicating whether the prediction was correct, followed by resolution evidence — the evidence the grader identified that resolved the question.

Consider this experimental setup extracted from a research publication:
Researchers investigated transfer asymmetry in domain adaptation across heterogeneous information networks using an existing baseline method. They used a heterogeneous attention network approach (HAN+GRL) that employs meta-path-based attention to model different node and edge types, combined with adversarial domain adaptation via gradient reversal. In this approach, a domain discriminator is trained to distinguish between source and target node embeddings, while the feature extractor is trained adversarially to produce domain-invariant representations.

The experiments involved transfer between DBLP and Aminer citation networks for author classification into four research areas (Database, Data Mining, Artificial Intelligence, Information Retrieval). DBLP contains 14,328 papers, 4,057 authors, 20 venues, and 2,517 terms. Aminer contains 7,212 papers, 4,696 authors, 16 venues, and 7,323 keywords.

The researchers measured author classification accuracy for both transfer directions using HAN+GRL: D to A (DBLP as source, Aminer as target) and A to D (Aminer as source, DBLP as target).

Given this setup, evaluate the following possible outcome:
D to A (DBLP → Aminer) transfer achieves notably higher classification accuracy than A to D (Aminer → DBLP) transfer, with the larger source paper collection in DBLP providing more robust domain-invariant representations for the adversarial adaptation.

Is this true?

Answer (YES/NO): YES